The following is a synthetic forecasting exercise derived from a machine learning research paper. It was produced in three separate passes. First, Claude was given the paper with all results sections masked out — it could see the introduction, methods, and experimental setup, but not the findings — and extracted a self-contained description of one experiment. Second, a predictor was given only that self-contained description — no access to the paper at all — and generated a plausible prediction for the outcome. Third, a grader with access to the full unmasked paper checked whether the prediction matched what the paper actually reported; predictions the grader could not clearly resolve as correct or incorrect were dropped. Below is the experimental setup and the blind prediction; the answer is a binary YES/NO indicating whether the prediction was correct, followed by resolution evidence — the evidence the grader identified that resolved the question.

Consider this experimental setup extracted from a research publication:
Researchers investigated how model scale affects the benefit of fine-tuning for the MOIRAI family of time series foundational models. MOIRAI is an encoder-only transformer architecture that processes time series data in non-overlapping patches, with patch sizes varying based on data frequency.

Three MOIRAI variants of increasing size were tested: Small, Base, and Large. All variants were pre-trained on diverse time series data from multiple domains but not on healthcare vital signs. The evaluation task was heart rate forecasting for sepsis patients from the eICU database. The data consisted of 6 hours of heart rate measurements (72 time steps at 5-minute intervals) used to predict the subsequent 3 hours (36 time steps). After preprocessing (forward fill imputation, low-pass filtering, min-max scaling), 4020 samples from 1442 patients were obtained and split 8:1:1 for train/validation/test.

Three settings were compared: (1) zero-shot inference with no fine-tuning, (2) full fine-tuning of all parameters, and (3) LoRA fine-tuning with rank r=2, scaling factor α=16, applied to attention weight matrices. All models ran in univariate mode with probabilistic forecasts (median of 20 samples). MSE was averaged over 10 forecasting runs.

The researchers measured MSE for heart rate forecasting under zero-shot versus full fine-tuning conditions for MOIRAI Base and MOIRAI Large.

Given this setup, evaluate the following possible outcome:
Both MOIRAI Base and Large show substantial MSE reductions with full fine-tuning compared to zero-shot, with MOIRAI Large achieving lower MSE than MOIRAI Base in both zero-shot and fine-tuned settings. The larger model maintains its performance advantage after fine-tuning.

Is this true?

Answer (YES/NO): NO